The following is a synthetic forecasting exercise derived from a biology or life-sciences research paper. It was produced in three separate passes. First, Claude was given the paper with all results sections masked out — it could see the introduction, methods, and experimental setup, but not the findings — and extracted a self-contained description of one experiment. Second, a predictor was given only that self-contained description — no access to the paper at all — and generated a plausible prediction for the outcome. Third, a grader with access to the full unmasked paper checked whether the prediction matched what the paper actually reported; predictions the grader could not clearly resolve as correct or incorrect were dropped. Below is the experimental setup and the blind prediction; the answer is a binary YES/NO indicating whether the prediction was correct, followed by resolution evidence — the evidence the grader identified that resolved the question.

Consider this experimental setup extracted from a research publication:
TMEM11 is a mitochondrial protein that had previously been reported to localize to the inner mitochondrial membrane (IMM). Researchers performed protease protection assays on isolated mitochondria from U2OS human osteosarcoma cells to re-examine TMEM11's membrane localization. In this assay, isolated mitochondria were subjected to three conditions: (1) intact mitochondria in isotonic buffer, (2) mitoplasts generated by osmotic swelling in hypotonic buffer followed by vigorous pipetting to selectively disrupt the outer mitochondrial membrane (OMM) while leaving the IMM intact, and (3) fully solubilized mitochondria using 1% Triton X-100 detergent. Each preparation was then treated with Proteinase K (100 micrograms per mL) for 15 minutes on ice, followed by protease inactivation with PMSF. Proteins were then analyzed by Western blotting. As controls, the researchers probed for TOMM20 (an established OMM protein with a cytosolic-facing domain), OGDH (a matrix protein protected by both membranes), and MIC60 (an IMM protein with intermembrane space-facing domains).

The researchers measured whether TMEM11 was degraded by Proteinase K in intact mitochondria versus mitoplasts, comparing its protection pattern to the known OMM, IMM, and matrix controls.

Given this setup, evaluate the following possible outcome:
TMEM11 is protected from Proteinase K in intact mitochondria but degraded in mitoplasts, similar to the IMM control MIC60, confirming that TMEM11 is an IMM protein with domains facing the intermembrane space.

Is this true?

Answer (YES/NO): NO